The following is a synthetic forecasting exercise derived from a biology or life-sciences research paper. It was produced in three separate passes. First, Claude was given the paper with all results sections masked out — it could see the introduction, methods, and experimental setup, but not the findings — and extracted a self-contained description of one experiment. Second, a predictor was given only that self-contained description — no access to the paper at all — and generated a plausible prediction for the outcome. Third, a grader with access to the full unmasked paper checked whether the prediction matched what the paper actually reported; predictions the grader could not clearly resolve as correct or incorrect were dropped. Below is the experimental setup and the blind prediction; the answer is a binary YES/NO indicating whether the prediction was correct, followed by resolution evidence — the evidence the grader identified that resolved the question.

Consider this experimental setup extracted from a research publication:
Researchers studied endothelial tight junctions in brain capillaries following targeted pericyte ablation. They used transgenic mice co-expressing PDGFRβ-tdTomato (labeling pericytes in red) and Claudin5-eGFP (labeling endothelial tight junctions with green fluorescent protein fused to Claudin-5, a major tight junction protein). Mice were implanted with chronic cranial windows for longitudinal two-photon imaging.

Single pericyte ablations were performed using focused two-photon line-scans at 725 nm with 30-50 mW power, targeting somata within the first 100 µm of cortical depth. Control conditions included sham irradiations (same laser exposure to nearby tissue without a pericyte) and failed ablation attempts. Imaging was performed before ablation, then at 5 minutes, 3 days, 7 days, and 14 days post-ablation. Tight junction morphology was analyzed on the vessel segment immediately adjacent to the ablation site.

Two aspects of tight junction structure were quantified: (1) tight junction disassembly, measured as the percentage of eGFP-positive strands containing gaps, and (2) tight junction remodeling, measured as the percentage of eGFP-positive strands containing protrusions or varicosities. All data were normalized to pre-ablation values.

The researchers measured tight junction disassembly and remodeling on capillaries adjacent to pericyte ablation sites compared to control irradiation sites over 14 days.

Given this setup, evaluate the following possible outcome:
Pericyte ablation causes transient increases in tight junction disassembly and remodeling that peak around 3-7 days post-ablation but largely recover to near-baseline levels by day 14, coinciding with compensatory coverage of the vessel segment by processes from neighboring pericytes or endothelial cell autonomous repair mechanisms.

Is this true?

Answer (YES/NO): NO